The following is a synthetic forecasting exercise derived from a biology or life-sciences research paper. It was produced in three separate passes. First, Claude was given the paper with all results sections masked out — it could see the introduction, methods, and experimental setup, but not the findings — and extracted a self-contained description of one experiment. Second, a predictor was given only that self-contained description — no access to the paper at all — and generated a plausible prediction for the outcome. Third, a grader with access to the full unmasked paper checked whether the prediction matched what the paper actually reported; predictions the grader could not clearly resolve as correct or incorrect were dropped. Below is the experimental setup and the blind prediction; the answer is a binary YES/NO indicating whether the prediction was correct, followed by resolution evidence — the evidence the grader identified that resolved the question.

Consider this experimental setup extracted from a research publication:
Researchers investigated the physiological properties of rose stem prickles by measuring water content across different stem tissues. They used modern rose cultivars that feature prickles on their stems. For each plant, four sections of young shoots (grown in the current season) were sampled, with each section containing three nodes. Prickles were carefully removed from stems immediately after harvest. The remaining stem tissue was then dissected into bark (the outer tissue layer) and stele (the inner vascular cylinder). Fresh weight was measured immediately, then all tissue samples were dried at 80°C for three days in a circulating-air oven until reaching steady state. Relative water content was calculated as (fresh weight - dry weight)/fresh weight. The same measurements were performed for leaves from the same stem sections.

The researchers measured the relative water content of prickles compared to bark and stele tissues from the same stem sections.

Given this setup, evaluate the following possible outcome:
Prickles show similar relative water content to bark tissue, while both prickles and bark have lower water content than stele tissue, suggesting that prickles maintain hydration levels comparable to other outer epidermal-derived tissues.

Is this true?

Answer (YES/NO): NO